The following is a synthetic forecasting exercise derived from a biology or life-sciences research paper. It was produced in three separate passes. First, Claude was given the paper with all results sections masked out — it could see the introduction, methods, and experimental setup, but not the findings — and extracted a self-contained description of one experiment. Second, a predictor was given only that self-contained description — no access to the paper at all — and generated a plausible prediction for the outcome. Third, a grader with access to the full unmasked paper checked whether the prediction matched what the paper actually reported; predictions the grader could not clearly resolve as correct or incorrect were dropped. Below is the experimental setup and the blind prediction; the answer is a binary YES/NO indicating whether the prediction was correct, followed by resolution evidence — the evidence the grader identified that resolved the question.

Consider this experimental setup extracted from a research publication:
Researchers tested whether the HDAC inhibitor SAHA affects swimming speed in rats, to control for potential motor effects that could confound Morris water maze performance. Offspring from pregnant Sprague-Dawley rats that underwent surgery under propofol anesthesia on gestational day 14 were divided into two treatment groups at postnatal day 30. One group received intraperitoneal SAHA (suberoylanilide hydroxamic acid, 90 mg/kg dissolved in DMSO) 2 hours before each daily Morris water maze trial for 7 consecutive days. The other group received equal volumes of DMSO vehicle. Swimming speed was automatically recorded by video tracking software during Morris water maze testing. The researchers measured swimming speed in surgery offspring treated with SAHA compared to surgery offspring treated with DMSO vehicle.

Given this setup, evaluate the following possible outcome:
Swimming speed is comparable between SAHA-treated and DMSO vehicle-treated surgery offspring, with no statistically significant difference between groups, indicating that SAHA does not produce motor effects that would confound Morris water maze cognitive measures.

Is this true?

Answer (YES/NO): YES